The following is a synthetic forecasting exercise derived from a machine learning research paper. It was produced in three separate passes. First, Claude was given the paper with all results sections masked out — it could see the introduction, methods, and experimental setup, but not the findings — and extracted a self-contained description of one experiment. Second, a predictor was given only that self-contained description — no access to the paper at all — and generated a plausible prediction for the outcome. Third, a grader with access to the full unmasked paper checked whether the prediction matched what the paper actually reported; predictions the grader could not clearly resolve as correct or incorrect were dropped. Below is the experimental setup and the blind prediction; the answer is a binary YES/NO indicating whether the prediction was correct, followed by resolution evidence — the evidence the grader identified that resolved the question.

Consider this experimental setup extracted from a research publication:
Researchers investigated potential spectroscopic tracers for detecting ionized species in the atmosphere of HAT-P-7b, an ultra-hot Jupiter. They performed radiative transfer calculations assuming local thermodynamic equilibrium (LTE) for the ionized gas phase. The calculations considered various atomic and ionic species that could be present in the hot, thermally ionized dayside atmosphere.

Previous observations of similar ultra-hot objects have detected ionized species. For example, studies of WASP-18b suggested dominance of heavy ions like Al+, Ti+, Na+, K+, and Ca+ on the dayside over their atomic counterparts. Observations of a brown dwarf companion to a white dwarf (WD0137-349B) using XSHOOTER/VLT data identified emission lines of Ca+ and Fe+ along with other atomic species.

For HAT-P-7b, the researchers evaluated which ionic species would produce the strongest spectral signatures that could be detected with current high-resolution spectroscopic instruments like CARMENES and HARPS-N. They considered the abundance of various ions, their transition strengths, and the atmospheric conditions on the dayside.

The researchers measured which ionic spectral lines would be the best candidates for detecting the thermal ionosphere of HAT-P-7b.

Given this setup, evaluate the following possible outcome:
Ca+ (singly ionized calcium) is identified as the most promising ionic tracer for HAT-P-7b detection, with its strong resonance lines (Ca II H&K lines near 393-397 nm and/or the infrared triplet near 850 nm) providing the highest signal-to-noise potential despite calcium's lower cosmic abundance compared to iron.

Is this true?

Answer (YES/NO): YES